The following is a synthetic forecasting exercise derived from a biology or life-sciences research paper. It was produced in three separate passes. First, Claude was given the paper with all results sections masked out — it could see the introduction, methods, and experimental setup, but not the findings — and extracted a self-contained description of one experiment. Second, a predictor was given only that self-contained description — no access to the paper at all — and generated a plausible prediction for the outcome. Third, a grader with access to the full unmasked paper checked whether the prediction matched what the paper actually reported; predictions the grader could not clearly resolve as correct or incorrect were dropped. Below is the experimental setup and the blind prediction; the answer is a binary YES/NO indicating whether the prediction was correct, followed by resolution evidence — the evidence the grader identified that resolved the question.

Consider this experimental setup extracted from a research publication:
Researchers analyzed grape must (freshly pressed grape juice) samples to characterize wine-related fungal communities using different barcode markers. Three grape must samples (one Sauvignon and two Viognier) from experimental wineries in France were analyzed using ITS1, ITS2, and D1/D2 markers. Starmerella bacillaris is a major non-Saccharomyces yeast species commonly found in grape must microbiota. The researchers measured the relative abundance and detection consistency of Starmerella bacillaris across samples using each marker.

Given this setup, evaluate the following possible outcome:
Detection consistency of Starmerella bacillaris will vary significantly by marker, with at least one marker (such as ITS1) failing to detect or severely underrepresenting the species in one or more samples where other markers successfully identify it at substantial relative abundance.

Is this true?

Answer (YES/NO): YES